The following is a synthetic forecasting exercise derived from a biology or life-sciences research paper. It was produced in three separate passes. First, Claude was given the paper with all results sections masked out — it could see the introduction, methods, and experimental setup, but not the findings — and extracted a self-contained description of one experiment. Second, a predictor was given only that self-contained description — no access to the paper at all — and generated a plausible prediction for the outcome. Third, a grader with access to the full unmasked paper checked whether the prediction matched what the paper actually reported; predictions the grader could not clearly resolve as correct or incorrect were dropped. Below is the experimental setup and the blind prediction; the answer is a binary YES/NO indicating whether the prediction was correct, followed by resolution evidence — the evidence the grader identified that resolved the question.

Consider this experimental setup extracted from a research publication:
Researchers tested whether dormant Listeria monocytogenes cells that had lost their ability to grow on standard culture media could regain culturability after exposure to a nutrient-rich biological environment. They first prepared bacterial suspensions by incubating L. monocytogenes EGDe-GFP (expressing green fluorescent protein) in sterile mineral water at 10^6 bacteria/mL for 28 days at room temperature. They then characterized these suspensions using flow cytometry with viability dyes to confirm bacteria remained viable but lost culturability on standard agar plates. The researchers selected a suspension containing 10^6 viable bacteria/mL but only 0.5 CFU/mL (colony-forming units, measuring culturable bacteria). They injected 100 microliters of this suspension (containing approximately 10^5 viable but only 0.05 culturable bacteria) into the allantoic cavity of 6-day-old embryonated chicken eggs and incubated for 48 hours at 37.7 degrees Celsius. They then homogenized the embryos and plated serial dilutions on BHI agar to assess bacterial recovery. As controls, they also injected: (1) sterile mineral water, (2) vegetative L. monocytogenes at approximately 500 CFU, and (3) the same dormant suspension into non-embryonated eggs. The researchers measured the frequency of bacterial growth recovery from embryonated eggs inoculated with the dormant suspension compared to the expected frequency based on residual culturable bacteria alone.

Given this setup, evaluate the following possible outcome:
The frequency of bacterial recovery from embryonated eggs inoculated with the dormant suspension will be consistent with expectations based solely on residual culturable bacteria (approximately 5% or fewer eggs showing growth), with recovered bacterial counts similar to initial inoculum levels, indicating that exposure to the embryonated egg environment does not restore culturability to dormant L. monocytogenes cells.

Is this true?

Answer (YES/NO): NO